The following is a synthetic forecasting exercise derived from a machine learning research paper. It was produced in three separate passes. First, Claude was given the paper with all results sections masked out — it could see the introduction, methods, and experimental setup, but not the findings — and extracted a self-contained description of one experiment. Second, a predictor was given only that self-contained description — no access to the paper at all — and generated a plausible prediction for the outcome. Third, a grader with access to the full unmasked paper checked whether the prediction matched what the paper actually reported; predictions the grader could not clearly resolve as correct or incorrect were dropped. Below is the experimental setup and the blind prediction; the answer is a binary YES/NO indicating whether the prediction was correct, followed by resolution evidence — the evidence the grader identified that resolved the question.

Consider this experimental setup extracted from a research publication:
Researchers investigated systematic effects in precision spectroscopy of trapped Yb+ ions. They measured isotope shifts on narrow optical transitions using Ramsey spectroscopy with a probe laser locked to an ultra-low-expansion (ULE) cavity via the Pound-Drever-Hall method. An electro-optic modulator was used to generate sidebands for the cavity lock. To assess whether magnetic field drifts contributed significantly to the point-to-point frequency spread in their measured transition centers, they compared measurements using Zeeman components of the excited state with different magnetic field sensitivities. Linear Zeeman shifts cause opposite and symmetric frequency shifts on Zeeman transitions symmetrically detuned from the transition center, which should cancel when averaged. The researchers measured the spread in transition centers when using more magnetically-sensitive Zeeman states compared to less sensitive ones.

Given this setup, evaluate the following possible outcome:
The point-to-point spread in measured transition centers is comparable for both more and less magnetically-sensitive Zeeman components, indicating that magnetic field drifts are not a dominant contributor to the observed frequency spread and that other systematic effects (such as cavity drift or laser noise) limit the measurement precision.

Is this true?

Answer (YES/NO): YES